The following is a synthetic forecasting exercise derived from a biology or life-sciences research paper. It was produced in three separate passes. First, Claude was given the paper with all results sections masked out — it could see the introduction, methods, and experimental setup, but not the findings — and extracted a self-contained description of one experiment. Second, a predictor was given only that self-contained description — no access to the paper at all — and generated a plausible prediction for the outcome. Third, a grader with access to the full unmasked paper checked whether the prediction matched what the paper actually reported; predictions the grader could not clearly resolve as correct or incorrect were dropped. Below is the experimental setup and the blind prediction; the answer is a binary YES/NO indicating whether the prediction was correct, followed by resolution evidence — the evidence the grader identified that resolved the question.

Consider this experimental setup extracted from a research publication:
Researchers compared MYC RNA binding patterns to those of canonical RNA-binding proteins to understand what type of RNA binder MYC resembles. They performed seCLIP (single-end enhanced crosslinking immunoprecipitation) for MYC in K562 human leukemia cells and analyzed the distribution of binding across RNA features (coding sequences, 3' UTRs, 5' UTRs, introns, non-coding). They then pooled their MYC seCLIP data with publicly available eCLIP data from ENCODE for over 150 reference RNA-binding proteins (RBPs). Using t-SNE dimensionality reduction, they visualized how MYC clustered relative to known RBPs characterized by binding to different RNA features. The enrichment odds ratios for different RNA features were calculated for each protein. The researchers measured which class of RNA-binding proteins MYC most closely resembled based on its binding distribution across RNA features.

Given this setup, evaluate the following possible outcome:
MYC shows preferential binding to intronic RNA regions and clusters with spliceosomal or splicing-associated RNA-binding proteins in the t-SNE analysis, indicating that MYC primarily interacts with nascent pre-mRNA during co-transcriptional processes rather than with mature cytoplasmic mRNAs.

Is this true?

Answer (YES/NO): NO